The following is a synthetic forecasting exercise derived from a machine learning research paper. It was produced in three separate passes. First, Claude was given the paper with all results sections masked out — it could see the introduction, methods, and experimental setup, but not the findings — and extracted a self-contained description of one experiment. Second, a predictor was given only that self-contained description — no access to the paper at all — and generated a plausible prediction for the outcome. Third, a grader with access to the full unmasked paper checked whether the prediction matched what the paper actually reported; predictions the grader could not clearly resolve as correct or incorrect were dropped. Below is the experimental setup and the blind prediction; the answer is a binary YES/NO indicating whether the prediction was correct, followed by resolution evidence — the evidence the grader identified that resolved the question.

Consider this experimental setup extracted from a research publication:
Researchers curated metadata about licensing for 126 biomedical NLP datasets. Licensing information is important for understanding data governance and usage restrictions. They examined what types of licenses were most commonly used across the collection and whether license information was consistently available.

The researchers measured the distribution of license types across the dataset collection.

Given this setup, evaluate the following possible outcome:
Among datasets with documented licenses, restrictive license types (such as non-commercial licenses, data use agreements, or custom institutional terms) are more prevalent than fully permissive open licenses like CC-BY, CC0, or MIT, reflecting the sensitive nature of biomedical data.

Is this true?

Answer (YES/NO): NO